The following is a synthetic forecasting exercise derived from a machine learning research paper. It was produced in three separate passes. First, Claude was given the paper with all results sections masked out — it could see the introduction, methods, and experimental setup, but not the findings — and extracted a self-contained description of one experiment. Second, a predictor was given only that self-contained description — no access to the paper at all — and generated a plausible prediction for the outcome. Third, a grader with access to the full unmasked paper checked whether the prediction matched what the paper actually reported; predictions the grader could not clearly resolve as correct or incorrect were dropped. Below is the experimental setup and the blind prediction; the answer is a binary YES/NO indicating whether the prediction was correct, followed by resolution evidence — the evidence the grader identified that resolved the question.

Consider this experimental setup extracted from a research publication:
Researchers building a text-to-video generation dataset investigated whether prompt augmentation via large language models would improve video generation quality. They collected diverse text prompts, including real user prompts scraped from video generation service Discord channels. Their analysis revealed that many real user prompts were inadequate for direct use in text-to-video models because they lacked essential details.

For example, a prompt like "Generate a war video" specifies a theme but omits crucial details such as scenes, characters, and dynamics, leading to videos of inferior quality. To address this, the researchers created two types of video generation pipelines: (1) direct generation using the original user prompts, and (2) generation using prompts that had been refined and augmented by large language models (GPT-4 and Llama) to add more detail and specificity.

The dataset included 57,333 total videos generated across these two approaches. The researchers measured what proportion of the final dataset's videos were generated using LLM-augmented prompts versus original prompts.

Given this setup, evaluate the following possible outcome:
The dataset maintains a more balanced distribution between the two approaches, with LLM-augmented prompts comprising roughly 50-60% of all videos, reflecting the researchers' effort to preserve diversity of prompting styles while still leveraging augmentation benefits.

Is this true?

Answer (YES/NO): NO